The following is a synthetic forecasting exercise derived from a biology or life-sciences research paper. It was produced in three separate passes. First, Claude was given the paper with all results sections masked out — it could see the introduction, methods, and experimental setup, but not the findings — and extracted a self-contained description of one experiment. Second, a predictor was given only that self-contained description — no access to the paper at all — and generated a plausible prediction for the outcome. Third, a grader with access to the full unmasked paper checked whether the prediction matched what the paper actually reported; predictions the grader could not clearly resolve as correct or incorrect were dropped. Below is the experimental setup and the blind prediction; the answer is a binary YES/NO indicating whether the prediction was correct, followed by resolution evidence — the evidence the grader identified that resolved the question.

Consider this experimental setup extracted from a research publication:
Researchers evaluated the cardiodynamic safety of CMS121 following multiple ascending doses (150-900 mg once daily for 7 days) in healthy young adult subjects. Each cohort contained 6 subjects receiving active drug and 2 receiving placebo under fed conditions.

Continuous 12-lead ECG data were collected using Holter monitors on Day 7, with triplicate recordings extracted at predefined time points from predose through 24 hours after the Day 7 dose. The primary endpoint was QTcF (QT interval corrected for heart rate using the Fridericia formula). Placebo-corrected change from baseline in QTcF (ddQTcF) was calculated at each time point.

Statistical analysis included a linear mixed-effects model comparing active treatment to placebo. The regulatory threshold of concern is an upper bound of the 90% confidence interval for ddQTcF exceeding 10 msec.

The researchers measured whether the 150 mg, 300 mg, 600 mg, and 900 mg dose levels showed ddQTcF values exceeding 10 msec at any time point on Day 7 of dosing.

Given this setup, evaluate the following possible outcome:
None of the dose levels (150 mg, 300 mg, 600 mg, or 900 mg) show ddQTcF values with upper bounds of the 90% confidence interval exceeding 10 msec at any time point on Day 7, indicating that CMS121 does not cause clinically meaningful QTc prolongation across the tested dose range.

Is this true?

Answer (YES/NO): NO